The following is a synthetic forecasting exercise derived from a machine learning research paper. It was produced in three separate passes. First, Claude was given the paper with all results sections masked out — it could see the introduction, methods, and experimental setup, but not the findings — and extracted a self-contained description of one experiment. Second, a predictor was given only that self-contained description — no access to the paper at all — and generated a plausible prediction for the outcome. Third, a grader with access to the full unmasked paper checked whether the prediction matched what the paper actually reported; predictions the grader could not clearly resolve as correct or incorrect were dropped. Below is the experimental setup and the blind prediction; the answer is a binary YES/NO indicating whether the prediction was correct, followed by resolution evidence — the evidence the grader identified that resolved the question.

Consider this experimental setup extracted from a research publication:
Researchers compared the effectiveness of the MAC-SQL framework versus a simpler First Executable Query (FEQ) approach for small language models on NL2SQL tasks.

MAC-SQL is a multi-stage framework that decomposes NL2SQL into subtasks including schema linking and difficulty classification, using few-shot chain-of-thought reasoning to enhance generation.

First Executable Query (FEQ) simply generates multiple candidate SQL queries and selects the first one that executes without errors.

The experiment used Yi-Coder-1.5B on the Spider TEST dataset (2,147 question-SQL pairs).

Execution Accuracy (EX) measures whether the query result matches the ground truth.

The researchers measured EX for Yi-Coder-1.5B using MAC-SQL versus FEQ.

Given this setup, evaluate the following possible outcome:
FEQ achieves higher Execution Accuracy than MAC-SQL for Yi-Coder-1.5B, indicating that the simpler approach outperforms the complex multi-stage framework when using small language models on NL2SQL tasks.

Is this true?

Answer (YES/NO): YES